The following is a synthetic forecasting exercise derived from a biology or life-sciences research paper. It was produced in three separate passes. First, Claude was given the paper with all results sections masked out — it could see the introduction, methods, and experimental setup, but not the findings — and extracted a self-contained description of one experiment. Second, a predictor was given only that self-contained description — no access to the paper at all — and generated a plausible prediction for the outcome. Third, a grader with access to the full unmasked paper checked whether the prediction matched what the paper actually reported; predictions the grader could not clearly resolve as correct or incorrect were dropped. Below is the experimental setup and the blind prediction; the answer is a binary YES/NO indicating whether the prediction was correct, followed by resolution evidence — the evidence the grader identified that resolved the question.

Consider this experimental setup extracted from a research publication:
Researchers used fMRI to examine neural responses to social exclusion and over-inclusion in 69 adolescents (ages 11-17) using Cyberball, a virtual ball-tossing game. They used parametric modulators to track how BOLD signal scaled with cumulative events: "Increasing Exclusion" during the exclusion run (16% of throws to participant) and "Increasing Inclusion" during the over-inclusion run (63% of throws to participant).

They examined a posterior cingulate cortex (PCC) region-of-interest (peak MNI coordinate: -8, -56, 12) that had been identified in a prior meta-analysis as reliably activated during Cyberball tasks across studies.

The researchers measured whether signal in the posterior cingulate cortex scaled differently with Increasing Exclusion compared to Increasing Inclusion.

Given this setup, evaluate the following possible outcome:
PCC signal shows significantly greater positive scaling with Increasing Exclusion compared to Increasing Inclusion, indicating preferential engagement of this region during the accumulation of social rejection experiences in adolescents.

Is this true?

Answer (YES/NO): NO